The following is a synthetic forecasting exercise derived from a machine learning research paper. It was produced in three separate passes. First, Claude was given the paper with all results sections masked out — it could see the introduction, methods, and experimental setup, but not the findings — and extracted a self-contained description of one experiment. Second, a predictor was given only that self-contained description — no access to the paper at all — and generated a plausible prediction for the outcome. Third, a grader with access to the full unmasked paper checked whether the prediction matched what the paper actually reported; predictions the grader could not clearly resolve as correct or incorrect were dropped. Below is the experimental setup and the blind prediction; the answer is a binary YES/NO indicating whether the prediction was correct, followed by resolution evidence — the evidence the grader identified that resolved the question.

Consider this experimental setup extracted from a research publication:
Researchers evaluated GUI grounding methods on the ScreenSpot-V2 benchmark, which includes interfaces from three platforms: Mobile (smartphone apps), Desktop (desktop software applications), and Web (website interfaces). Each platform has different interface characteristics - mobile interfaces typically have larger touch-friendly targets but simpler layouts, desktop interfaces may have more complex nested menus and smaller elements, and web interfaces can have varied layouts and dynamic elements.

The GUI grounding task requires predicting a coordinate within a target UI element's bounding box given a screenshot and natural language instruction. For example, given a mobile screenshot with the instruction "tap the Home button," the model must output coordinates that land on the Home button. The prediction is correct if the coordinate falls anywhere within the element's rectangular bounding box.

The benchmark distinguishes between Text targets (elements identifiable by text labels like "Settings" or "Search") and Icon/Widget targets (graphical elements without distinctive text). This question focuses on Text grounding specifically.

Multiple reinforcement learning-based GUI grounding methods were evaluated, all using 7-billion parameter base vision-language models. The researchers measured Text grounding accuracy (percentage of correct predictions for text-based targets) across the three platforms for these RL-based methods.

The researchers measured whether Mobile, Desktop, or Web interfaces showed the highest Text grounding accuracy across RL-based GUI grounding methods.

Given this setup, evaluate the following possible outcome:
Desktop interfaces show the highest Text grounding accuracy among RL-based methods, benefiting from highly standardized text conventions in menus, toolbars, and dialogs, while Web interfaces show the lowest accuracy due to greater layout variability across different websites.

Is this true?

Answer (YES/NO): NO